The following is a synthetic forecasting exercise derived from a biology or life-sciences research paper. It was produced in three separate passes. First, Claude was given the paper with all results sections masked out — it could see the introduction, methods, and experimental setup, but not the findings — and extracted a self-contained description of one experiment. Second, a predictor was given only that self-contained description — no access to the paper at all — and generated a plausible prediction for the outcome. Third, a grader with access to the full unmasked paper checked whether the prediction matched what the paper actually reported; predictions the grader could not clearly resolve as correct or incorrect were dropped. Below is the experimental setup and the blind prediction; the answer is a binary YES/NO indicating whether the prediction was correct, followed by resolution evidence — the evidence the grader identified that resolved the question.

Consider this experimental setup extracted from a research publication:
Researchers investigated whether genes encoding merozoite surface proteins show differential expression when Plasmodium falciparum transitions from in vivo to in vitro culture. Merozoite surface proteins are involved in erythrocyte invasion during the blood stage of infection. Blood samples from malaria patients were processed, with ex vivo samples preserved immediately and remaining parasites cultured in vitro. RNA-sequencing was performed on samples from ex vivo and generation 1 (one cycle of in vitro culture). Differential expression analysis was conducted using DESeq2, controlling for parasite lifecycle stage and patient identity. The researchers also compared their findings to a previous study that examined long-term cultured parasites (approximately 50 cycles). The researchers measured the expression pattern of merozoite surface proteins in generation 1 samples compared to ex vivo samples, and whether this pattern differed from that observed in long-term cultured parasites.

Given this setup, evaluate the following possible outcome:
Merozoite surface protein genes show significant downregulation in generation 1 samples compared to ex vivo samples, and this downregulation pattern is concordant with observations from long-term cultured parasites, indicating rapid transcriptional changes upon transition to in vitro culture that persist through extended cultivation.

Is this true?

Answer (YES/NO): NO